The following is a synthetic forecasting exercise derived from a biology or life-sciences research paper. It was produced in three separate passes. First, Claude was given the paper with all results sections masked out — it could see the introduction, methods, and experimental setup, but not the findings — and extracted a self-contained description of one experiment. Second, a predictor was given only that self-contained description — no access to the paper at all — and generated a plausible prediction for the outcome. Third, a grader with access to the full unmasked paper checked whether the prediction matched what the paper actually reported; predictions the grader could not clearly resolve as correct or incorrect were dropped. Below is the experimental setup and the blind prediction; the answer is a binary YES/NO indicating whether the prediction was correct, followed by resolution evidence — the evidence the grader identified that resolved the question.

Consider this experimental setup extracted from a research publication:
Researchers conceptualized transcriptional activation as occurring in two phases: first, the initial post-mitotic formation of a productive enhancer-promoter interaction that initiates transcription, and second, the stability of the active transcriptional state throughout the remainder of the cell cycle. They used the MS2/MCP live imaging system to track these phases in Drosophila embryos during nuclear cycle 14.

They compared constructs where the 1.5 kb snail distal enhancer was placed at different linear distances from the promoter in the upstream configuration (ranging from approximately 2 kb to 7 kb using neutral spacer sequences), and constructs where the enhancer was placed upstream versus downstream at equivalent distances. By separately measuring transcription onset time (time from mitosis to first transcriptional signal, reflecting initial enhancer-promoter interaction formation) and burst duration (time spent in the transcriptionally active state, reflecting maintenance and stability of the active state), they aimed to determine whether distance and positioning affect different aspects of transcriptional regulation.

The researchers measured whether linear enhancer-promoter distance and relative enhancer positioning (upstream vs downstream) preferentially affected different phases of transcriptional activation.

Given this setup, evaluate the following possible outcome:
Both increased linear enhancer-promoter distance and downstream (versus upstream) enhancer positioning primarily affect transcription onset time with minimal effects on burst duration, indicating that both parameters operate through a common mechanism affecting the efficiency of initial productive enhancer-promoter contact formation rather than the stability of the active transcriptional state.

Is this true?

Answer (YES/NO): NO